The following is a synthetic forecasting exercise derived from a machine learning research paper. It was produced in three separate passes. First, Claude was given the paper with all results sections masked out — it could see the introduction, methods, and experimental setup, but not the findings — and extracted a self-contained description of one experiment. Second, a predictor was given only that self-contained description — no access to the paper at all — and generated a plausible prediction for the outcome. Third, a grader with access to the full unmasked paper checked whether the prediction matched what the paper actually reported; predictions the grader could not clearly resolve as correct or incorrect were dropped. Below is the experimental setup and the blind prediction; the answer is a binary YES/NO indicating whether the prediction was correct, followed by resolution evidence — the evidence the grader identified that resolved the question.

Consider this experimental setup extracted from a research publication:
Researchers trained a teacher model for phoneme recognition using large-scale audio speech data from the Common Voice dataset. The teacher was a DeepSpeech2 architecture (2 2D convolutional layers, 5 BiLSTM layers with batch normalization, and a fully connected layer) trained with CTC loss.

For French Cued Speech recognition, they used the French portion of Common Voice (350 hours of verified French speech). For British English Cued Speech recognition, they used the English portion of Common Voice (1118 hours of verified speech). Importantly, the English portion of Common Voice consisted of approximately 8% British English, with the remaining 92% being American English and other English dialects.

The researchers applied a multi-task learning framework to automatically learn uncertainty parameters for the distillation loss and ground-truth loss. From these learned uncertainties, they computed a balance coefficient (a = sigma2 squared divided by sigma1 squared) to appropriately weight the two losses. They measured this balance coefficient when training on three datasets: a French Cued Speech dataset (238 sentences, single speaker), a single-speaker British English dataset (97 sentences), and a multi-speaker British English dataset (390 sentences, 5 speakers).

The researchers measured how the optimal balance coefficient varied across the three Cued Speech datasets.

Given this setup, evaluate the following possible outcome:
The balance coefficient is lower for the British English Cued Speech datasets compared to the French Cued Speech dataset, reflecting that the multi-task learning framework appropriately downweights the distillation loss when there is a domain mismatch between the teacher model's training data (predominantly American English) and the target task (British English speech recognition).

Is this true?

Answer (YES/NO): NO